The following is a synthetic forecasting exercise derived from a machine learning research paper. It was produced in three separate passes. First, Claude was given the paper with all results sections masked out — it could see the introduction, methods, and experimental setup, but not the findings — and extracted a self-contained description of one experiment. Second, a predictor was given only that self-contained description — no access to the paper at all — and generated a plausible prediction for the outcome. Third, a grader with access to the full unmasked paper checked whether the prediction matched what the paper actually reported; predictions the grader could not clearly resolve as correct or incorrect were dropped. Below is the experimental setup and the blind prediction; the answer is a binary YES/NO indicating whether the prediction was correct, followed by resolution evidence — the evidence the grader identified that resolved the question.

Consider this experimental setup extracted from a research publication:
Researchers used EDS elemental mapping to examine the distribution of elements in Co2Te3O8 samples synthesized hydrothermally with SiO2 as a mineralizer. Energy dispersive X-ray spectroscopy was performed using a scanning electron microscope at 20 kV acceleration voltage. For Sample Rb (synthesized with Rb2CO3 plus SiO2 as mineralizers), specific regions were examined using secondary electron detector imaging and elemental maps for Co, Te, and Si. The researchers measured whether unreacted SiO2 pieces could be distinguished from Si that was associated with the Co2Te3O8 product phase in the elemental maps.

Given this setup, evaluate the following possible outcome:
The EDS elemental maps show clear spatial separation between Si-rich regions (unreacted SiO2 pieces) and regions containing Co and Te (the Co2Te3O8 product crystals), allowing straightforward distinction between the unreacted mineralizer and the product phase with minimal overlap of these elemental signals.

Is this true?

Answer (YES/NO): YES